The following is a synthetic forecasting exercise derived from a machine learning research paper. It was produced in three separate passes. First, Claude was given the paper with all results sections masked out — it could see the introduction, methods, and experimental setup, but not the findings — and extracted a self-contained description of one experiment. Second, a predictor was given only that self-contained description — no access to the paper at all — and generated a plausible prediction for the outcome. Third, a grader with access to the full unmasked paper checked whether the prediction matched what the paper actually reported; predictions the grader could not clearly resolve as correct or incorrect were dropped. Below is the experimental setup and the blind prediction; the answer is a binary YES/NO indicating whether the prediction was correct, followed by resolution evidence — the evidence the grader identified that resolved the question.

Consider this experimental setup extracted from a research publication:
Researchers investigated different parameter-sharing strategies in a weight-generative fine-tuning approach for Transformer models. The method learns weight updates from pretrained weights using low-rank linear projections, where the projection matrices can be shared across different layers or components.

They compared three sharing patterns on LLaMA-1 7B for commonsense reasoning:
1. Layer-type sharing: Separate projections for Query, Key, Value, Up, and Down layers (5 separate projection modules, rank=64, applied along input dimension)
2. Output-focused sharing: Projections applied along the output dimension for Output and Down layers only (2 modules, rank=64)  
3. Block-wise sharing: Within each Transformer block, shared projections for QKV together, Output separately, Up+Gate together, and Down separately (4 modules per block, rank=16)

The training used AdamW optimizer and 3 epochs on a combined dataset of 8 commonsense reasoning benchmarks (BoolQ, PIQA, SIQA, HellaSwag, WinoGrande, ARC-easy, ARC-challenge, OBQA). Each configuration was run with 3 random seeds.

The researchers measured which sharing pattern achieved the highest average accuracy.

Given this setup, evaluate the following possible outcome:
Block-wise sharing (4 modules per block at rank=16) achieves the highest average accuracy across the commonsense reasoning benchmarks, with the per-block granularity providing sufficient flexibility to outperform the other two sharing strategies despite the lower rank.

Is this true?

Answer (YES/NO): YES